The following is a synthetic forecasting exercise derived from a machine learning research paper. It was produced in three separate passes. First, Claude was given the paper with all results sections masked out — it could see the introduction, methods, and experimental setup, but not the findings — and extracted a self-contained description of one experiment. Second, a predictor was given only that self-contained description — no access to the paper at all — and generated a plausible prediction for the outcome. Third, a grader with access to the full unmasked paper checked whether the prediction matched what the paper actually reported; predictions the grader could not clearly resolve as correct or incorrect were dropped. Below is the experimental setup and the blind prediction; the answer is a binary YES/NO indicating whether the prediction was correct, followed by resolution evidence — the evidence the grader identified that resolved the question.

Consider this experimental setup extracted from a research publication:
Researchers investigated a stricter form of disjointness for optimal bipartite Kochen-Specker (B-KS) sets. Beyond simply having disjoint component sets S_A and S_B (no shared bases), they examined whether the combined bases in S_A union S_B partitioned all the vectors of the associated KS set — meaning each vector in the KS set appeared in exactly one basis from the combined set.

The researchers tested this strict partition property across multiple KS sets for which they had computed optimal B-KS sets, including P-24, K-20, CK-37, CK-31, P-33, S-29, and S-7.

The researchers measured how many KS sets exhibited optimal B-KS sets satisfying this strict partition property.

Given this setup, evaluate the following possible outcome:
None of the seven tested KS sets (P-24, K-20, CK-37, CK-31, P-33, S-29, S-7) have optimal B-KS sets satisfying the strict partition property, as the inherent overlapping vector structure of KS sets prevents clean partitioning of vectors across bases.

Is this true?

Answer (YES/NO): NO